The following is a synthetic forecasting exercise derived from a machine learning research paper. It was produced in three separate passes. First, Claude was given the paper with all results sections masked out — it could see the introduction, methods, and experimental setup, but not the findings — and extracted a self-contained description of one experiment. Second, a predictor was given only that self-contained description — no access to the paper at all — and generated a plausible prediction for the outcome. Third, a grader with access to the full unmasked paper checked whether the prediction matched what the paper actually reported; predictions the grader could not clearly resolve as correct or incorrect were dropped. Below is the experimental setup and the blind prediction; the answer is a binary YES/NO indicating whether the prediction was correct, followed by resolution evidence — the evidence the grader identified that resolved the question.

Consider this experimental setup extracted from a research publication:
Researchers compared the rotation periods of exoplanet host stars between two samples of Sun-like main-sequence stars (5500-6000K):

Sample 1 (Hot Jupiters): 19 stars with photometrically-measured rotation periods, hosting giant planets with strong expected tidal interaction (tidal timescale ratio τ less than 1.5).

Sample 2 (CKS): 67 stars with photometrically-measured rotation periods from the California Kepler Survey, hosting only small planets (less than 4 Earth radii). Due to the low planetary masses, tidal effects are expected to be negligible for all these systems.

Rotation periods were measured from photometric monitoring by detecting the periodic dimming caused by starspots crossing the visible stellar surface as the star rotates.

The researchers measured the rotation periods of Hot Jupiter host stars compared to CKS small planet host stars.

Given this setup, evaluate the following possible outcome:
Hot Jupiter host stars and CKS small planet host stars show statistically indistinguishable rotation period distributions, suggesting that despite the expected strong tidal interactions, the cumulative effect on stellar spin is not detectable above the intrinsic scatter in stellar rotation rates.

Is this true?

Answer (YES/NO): NO